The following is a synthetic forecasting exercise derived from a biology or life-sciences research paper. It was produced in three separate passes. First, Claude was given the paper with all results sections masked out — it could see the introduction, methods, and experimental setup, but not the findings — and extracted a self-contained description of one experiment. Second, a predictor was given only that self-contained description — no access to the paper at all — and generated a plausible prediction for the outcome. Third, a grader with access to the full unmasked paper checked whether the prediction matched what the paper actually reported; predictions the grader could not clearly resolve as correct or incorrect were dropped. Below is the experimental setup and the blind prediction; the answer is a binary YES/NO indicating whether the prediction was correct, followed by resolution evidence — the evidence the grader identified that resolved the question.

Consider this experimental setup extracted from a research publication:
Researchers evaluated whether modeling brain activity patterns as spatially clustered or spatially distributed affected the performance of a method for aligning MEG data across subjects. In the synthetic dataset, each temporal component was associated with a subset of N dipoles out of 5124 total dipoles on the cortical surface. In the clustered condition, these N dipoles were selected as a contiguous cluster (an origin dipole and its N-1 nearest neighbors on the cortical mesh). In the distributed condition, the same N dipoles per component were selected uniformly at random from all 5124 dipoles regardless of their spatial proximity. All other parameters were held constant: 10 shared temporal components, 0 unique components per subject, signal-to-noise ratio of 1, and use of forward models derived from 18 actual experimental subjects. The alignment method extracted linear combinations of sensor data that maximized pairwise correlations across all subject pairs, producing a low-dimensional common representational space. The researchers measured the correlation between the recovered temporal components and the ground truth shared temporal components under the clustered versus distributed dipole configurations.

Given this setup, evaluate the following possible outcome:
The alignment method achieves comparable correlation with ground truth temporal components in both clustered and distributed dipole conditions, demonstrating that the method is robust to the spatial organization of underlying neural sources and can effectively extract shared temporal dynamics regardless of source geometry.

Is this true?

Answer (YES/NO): YES